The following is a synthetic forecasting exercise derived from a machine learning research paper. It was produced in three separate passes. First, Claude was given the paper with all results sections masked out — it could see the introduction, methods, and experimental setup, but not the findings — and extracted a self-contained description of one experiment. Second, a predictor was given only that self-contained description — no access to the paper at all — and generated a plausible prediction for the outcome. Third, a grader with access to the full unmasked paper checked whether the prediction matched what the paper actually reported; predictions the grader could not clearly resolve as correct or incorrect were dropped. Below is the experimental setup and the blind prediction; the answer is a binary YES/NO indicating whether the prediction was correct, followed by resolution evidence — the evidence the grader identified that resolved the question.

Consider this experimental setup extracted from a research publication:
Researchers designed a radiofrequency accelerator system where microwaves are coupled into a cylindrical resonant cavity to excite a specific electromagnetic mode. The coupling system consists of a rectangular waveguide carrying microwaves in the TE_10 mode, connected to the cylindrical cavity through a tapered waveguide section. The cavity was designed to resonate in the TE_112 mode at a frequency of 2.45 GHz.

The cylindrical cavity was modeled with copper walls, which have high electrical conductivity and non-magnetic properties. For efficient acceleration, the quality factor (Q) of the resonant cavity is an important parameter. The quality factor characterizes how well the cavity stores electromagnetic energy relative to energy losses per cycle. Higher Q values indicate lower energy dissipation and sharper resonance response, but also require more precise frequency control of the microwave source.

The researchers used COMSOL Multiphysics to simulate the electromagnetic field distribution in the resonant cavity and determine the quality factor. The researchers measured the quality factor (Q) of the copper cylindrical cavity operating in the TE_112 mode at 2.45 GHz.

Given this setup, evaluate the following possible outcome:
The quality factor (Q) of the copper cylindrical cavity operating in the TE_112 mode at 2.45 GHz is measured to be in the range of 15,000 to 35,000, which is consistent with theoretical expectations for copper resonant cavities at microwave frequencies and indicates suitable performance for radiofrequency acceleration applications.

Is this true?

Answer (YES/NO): YES